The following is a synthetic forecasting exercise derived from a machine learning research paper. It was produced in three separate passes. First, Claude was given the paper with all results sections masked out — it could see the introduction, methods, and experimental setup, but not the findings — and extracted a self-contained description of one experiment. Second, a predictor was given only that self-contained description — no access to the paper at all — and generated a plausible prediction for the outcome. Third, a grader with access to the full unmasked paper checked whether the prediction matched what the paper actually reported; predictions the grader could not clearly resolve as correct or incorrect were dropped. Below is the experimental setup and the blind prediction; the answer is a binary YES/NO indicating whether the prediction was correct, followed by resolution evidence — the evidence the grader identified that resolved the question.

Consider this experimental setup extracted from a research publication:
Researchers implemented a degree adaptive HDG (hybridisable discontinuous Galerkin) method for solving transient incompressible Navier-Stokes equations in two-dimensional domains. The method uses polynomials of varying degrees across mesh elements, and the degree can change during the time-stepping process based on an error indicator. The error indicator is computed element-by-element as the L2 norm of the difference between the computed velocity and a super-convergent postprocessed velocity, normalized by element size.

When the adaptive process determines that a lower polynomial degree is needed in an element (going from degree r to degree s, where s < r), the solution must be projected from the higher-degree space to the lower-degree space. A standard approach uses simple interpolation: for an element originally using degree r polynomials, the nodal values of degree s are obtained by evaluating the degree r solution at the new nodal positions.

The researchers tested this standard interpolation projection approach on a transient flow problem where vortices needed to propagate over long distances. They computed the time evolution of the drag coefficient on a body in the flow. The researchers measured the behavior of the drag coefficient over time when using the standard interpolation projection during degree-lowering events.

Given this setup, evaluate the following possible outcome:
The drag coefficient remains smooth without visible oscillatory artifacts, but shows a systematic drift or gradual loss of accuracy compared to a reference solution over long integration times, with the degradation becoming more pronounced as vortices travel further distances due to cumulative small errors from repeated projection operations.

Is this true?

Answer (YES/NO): NO